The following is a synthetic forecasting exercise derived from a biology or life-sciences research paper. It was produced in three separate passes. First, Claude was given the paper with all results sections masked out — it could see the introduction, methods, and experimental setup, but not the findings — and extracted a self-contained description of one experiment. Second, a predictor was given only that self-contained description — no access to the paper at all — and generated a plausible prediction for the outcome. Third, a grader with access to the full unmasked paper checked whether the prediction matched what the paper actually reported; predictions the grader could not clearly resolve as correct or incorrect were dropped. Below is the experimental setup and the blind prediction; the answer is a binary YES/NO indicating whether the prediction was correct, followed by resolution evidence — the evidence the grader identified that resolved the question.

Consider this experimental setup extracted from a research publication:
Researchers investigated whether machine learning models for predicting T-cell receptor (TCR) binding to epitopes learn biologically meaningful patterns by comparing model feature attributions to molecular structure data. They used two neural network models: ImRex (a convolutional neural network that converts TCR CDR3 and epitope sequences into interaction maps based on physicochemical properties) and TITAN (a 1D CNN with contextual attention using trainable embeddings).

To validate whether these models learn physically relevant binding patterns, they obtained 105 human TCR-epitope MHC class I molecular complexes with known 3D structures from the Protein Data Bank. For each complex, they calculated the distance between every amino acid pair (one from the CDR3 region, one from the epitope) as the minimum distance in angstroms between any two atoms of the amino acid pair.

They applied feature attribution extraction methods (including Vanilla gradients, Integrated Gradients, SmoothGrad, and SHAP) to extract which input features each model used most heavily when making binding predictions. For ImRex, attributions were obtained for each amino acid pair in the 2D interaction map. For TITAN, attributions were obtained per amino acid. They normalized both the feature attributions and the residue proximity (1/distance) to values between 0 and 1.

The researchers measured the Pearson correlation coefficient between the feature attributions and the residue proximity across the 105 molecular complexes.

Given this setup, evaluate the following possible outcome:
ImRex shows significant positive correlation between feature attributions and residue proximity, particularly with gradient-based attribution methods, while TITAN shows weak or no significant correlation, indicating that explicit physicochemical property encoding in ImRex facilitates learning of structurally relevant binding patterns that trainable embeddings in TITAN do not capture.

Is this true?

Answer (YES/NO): NO